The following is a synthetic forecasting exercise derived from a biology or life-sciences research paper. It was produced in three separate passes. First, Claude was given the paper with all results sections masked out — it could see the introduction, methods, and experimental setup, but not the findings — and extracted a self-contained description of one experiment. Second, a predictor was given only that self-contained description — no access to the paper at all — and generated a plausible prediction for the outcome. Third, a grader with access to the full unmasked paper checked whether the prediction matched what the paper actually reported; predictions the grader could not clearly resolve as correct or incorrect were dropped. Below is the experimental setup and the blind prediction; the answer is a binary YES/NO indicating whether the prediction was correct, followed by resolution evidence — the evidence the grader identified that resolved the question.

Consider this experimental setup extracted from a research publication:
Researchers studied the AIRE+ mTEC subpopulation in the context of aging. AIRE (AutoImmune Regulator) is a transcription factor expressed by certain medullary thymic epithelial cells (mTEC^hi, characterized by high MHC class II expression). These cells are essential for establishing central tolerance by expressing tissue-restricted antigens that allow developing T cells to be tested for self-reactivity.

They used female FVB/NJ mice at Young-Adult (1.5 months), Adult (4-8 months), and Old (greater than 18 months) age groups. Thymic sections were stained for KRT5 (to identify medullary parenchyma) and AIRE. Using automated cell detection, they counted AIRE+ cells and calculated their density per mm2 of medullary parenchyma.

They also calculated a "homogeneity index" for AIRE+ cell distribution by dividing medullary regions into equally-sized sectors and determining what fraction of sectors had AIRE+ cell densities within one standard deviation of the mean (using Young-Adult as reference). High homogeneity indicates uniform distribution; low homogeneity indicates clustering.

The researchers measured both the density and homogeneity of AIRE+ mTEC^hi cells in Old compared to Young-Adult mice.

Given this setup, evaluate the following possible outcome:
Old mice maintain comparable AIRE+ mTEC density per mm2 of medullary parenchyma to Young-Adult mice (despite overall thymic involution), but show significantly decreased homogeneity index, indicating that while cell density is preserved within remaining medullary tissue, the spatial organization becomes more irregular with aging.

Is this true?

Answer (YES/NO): NO